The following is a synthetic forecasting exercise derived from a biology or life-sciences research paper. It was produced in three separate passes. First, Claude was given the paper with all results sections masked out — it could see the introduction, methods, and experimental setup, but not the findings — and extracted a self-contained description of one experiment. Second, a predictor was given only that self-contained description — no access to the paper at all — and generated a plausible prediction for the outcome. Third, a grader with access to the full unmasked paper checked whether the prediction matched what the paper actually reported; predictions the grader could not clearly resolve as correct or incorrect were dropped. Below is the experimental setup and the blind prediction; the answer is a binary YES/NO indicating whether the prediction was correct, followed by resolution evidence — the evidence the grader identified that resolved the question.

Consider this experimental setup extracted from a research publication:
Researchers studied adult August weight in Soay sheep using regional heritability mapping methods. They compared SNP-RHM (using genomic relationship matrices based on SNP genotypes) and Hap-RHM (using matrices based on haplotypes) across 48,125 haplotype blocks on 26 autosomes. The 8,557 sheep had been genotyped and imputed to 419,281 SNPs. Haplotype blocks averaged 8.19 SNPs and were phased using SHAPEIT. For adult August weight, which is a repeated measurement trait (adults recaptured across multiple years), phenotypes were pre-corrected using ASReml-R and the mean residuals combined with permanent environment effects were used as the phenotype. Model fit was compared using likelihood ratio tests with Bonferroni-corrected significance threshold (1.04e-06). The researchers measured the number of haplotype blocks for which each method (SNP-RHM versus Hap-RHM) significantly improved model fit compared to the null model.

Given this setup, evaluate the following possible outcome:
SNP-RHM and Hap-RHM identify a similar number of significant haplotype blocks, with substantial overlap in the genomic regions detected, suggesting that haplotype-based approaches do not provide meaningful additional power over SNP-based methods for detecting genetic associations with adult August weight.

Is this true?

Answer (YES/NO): NO